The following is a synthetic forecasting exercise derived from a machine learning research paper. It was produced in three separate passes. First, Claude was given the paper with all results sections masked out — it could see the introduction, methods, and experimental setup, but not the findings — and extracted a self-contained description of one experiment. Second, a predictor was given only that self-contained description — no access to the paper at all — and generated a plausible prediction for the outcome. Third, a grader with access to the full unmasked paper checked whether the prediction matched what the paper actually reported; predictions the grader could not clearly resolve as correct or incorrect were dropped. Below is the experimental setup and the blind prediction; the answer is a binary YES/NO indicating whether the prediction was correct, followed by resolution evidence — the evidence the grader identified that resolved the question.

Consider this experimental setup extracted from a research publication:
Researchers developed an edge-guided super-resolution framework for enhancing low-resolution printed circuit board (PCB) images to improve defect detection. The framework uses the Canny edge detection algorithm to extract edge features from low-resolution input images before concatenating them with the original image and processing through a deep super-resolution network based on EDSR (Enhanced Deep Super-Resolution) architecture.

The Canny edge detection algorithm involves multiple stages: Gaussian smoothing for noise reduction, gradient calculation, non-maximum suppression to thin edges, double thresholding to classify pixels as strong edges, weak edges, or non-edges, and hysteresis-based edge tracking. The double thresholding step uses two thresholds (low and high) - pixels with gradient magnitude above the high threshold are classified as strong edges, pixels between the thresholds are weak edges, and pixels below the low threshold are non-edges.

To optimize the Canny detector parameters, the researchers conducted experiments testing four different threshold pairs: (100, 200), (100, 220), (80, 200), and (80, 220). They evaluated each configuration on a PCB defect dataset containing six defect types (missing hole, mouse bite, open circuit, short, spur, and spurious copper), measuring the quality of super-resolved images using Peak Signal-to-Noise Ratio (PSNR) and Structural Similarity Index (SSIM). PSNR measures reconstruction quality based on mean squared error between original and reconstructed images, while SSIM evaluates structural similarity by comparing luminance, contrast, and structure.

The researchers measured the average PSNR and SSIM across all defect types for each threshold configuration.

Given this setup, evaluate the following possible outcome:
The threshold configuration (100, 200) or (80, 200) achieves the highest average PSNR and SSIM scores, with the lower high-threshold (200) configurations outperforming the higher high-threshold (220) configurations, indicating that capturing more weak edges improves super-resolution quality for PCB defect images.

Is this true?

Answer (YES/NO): NO